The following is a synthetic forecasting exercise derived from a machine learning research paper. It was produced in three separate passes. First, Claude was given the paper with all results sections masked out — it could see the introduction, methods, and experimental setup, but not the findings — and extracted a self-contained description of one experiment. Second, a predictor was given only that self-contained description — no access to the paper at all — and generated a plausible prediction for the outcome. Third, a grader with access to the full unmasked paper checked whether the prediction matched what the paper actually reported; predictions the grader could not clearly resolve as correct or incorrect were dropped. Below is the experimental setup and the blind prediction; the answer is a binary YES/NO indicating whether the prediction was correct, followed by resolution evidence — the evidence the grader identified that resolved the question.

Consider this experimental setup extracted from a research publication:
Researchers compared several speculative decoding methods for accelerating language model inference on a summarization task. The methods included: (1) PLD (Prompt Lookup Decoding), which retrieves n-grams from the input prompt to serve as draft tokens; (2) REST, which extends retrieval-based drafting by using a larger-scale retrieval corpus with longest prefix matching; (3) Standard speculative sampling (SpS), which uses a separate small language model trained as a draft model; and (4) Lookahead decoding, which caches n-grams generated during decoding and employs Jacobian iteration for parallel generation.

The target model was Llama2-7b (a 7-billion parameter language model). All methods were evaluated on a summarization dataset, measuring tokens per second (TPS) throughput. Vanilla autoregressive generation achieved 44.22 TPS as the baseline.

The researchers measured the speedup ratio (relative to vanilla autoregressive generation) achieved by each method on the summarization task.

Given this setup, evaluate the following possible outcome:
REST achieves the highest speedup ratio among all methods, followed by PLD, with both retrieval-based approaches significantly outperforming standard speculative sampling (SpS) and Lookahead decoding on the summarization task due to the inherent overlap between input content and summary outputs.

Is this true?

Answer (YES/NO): NO